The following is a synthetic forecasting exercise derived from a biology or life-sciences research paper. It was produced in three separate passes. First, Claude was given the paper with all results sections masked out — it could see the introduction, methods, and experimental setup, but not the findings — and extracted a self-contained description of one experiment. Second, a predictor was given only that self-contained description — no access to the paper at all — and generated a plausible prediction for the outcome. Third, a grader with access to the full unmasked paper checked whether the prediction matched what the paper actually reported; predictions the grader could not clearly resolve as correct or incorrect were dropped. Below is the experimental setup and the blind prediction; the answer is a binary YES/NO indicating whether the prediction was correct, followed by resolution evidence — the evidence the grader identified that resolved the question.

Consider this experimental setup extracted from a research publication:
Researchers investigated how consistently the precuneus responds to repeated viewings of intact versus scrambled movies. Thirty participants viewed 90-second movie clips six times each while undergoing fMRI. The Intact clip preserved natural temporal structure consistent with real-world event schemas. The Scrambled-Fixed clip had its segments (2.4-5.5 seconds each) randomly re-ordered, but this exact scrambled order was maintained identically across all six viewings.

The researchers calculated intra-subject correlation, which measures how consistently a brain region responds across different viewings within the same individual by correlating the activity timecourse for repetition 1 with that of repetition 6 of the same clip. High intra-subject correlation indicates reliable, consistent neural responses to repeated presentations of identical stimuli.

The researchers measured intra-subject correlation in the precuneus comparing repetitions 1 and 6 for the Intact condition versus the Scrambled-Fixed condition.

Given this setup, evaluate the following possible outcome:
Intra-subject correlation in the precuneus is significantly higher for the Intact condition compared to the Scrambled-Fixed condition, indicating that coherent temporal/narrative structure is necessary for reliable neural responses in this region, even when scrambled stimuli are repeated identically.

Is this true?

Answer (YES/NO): YES